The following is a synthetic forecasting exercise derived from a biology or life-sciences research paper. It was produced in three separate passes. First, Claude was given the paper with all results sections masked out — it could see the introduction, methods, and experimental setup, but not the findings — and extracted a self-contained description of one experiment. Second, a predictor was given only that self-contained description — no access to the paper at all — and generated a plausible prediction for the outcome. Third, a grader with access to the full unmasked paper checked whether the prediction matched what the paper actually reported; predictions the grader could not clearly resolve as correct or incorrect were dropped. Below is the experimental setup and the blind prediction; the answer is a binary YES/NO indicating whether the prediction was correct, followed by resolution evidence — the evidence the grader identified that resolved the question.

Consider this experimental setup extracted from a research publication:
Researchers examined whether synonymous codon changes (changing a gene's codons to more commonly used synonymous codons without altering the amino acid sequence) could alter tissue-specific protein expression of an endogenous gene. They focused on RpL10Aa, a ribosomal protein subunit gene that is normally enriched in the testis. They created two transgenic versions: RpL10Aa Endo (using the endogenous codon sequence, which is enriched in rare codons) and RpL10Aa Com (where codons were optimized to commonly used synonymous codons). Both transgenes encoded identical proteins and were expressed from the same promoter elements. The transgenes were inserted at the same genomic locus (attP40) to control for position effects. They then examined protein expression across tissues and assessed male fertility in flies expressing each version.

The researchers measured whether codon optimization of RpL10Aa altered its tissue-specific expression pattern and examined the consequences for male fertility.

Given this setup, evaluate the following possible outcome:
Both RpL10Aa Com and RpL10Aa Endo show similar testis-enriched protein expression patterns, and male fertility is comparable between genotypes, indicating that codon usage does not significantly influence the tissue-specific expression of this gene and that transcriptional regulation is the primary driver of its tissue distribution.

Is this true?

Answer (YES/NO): NO